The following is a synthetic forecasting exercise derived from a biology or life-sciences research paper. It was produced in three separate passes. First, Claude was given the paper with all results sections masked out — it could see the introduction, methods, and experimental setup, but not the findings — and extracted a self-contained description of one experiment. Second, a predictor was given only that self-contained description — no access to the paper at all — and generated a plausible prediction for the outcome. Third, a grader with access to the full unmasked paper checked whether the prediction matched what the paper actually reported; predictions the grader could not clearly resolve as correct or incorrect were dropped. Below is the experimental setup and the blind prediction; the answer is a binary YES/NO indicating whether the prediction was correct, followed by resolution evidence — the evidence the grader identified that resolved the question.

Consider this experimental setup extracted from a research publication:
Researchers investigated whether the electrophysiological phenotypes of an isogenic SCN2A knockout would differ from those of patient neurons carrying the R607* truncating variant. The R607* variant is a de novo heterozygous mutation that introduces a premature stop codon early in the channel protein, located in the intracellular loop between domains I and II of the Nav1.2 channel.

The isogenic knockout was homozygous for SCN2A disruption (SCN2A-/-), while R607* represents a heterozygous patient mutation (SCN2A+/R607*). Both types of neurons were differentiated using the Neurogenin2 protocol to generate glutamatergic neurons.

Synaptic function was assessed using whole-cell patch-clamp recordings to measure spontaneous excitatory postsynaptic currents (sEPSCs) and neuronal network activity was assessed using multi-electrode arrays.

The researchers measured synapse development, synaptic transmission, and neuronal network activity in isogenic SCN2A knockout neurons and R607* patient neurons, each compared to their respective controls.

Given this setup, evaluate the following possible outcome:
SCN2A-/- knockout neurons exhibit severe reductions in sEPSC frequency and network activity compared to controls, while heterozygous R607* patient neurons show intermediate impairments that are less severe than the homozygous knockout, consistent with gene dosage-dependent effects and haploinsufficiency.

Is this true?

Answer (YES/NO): NO